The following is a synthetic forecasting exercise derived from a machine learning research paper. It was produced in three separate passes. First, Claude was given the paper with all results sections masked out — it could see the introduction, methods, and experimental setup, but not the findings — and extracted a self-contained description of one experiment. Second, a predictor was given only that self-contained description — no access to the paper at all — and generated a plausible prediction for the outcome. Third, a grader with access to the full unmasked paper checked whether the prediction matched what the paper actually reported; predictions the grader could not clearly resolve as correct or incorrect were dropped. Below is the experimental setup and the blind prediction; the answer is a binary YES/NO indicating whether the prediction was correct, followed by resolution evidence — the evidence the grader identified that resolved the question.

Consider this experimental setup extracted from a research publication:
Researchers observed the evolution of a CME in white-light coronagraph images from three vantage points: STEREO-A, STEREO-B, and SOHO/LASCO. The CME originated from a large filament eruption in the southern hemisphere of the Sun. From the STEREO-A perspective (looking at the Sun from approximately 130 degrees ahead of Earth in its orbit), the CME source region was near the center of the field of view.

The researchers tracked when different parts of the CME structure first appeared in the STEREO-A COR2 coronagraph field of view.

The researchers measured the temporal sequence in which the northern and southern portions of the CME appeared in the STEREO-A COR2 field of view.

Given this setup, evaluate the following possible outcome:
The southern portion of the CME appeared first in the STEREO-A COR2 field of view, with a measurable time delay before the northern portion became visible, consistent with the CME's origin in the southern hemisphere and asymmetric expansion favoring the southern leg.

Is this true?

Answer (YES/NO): YES